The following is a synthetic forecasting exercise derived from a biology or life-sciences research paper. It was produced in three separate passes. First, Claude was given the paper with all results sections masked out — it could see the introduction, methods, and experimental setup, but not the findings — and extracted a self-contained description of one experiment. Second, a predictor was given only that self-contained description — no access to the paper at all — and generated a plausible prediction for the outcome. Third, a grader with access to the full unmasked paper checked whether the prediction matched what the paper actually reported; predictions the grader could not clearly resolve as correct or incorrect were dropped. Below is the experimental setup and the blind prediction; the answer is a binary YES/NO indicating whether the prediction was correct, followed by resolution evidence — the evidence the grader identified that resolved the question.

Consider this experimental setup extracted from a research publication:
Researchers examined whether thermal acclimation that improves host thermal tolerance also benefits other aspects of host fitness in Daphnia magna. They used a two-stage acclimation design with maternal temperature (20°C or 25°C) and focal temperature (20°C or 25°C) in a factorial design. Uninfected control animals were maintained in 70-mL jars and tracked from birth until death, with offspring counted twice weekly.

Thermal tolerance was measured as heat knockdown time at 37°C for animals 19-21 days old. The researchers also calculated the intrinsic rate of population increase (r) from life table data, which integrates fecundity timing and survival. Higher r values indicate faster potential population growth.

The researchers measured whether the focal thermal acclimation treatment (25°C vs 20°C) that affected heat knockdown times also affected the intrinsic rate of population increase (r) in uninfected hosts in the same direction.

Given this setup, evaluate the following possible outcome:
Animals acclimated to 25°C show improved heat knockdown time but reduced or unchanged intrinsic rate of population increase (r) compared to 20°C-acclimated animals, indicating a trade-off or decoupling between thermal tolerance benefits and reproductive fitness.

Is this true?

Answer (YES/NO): NO